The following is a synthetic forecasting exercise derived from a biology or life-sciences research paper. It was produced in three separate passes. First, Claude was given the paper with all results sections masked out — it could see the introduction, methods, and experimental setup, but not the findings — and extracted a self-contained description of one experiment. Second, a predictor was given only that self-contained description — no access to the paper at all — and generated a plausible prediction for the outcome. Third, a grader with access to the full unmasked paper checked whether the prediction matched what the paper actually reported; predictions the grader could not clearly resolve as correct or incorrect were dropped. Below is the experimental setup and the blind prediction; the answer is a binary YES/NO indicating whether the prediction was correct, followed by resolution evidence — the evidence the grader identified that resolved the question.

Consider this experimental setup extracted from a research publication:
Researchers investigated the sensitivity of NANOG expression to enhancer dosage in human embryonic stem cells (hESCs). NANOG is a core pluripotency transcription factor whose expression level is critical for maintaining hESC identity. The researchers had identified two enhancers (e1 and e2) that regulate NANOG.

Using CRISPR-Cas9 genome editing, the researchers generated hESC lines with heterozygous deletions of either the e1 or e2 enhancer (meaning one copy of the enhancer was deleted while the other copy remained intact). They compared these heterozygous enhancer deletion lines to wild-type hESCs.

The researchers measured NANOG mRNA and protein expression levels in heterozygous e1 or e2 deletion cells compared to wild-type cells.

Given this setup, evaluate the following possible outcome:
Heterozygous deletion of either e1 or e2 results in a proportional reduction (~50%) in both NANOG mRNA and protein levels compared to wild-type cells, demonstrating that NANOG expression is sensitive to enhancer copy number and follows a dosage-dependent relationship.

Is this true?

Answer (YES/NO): NO